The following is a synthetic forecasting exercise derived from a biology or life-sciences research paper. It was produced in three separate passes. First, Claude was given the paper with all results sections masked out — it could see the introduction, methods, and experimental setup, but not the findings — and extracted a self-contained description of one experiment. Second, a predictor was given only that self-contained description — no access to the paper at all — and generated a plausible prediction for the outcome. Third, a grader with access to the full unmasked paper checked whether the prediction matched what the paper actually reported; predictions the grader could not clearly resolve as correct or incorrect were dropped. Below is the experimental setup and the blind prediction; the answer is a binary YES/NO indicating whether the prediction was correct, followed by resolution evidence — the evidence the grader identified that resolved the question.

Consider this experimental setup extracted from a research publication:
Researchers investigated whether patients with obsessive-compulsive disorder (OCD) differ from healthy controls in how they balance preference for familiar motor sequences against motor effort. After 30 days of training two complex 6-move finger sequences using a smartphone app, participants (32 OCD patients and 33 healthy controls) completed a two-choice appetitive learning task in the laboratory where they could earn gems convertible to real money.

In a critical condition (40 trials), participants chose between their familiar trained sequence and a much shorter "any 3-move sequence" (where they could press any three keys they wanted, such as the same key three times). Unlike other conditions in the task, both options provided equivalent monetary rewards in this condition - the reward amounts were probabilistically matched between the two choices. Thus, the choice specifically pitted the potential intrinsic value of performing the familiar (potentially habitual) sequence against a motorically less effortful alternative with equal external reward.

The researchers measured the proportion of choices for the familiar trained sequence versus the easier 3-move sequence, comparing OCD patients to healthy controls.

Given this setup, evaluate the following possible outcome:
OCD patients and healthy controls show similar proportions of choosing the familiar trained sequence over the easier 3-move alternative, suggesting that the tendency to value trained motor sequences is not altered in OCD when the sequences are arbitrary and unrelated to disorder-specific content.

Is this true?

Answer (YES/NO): NO